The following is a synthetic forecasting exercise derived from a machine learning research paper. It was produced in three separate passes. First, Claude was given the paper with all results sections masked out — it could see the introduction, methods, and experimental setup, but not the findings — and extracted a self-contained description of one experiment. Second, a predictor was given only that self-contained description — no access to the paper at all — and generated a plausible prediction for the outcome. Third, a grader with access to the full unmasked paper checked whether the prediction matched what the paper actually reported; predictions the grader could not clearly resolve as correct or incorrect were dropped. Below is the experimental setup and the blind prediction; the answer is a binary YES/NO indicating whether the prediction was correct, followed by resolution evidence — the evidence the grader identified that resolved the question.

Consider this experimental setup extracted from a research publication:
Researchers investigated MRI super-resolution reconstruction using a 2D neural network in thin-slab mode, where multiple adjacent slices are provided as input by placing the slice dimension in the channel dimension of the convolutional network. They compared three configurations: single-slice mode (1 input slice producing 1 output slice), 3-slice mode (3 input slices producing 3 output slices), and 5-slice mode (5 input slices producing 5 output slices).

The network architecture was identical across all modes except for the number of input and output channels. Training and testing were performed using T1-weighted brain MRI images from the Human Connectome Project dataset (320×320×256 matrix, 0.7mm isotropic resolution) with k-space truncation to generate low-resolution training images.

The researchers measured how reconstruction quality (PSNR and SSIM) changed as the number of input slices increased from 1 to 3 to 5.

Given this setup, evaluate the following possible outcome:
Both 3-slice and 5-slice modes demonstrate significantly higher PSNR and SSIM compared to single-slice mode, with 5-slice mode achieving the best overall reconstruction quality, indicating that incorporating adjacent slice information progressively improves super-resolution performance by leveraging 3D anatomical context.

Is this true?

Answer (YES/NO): NO